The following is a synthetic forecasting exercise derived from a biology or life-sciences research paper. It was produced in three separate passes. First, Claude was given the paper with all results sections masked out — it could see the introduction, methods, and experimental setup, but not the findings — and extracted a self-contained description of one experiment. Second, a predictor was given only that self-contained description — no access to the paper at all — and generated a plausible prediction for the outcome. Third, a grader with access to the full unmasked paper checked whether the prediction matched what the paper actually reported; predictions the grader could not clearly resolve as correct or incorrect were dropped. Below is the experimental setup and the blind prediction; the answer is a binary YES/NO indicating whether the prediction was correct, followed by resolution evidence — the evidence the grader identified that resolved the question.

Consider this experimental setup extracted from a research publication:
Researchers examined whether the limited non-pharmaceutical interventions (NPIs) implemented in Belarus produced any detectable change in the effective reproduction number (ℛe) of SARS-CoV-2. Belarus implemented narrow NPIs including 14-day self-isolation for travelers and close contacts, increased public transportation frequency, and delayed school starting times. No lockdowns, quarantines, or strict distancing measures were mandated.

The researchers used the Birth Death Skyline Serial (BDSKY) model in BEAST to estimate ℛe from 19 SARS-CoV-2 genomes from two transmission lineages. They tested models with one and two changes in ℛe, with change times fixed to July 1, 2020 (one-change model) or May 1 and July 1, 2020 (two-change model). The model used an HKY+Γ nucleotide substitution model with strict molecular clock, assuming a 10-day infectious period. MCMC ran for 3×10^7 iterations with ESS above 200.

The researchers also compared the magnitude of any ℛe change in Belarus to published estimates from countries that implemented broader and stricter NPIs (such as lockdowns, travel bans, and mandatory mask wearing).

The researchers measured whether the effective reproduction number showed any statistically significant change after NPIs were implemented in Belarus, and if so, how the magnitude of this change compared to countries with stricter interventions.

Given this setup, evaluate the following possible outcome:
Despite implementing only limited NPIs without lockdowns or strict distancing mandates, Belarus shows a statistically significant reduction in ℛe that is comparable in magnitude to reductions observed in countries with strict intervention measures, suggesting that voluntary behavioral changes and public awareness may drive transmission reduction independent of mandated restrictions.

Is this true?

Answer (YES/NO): NO